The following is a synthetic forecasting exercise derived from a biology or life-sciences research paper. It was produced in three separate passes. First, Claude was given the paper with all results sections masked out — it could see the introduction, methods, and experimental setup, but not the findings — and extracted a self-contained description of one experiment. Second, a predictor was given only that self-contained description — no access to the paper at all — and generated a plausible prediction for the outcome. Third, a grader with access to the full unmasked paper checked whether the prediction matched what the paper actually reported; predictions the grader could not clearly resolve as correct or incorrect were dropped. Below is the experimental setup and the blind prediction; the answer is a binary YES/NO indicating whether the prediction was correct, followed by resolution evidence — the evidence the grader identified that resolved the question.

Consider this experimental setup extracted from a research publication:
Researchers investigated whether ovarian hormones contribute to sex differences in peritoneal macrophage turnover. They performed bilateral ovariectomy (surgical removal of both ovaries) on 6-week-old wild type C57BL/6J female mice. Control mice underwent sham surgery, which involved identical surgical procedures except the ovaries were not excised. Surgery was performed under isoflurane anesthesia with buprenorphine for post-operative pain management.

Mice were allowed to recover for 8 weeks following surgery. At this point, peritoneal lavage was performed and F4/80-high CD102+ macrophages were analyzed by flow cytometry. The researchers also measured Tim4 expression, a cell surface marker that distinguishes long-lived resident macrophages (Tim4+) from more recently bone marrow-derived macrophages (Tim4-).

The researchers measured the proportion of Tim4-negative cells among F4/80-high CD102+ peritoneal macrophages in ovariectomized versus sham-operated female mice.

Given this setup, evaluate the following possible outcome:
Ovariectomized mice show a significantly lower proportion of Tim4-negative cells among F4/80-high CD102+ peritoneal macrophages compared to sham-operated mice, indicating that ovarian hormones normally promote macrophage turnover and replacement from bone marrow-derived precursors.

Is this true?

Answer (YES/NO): NO